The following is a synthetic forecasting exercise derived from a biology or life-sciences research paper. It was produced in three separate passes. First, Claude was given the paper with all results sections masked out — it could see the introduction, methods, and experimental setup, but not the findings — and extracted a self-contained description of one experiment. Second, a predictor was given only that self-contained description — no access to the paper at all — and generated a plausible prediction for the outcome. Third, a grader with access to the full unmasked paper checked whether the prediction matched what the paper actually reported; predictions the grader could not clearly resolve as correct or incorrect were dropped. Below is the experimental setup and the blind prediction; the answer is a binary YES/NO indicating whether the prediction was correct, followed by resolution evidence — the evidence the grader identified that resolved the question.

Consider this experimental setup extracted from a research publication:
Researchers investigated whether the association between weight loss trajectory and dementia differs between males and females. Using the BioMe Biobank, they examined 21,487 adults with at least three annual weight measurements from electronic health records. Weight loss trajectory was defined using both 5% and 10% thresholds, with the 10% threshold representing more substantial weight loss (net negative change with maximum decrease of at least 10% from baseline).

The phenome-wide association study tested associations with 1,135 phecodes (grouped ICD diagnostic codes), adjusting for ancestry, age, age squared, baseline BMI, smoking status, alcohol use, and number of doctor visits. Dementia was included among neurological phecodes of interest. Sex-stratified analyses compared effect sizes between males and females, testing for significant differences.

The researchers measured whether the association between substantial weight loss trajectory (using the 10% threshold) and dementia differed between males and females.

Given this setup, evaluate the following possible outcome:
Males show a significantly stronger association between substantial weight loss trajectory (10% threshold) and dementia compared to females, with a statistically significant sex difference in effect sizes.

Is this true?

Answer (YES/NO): NO